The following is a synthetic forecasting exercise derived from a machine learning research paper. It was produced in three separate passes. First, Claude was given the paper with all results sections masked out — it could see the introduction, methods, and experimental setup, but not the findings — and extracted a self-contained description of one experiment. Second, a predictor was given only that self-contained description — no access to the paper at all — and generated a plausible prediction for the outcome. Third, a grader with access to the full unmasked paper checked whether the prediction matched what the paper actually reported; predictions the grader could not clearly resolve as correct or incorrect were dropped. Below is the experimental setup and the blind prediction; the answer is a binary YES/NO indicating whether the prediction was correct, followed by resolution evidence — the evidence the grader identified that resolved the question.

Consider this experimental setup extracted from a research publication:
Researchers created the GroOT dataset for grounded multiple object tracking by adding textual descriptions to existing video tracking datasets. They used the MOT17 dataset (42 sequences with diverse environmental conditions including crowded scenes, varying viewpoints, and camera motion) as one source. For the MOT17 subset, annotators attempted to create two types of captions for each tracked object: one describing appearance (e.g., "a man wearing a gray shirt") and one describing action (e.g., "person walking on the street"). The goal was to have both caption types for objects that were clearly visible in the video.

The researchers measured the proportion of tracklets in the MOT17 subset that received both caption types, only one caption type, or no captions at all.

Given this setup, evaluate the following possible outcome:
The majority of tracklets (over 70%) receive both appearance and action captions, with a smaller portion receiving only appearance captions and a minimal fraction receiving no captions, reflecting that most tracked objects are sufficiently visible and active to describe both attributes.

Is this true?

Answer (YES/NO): YES